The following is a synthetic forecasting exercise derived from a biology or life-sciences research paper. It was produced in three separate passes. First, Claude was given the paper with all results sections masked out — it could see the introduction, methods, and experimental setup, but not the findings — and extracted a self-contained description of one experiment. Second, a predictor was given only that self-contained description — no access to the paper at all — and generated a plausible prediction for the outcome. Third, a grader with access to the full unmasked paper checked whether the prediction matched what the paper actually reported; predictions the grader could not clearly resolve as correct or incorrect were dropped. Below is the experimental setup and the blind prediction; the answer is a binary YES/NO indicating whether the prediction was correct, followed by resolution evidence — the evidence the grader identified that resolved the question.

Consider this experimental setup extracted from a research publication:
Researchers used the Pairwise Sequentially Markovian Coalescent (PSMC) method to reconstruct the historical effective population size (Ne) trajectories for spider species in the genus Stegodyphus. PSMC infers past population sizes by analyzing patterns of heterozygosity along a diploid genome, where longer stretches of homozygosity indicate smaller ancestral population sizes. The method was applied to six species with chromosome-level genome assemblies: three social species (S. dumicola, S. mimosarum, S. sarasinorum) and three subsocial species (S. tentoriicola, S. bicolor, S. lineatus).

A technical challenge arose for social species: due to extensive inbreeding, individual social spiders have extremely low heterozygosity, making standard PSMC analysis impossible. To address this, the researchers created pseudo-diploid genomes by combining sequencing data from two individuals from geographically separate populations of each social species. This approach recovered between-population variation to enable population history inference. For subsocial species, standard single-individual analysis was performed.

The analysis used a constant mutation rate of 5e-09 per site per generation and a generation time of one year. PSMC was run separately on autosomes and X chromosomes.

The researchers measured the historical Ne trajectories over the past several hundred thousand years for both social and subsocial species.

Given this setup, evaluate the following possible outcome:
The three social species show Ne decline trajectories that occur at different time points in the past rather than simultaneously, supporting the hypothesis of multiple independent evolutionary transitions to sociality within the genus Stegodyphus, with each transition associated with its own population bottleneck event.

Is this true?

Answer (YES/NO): YES